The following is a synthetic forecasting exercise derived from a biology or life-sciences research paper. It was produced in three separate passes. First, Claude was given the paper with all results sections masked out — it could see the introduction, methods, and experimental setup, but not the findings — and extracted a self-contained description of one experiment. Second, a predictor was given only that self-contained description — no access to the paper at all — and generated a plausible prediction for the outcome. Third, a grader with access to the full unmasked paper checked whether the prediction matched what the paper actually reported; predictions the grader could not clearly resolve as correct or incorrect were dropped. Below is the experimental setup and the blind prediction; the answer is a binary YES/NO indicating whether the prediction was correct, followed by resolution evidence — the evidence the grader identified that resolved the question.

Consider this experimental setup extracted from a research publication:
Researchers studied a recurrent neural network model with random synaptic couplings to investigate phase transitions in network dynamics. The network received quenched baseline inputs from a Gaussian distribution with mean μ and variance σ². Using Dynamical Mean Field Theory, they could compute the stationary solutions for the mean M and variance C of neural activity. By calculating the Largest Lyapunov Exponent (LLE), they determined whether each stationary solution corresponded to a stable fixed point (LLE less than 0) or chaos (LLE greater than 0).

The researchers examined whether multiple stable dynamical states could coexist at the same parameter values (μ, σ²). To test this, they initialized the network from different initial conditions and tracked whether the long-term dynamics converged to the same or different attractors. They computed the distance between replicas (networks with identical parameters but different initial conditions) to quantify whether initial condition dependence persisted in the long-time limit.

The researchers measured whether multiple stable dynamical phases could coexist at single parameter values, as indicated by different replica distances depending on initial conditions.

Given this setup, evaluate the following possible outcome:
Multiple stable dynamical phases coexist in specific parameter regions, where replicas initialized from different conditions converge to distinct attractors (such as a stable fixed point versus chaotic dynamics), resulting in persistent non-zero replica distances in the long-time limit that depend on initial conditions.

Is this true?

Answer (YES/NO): YES